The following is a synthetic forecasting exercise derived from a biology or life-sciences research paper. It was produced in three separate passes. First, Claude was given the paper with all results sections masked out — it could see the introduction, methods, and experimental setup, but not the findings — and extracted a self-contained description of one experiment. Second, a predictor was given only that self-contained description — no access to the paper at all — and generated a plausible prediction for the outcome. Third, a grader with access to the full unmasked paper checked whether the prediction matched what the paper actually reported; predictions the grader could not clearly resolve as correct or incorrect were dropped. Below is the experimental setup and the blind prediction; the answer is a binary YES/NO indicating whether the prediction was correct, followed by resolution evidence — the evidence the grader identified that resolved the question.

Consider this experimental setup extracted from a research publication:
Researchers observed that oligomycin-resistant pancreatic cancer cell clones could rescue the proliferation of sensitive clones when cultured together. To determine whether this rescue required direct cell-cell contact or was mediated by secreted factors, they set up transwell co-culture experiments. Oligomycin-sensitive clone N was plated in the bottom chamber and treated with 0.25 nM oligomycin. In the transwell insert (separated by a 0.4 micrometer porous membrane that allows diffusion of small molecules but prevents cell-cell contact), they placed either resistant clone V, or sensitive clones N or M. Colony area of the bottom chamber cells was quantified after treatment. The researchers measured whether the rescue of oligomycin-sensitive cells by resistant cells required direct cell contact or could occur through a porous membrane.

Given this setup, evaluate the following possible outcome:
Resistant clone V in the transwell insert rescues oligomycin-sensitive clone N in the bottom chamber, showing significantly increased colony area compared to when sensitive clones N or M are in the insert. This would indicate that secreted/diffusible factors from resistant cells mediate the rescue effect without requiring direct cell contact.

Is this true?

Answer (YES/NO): YES